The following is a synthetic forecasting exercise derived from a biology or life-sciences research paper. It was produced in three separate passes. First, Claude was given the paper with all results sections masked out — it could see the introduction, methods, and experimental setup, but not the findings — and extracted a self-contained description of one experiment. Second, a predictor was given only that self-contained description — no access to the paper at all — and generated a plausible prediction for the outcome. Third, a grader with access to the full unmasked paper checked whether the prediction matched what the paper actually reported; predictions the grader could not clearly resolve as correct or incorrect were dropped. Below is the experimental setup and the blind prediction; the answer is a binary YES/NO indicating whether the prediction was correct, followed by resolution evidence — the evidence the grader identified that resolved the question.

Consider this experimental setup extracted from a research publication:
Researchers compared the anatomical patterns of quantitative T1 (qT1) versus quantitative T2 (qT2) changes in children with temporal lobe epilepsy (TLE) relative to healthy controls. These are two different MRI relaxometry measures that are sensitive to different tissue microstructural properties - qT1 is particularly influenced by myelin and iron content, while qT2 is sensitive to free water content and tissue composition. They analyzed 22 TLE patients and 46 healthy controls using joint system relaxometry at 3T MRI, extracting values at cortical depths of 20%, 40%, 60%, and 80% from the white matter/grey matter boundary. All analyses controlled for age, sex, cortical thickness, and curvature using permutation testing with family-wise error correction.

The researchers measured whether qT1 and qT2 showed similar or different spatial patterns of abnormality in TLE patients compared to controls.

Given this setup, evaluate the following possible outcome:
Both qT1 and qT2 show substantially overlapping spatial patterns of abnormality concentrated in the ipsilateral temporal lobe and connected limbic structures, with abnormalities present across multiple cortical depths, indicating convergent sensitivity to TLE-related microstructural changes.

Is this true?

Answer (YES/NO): NO